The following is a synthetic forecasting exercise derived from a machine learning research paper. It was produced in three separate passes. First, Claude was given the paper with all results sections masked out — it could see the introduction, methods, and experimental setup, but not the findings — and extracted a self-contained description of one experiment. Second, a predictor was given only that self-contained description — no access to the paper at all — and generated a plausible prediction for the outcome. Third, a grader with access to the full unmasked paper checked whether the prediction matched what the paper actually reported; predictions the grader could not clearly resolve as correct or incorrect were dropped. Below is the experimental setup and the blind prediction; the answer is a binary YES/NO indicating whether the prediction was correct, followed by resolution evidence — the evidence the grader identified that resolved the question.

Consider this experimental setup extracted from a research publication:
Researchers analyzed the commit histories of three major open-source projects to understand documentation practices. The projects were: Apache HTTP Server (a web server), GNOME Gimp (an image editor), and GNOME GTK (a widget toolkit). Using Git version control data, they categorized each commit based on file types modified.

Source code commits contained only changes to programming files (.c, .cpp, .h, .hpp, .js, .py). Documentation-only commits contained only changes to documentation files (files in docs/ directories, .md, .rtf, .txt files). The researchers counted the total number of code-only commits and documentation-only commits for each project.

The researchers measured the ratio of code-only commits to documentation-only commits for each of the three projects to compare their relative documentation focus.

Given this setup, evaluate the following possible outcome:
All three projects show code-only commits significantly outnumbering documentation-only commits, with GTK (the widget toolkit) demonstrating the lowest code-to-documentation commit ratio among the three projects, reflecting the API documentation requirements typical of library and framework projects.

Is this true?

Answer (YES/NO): NO